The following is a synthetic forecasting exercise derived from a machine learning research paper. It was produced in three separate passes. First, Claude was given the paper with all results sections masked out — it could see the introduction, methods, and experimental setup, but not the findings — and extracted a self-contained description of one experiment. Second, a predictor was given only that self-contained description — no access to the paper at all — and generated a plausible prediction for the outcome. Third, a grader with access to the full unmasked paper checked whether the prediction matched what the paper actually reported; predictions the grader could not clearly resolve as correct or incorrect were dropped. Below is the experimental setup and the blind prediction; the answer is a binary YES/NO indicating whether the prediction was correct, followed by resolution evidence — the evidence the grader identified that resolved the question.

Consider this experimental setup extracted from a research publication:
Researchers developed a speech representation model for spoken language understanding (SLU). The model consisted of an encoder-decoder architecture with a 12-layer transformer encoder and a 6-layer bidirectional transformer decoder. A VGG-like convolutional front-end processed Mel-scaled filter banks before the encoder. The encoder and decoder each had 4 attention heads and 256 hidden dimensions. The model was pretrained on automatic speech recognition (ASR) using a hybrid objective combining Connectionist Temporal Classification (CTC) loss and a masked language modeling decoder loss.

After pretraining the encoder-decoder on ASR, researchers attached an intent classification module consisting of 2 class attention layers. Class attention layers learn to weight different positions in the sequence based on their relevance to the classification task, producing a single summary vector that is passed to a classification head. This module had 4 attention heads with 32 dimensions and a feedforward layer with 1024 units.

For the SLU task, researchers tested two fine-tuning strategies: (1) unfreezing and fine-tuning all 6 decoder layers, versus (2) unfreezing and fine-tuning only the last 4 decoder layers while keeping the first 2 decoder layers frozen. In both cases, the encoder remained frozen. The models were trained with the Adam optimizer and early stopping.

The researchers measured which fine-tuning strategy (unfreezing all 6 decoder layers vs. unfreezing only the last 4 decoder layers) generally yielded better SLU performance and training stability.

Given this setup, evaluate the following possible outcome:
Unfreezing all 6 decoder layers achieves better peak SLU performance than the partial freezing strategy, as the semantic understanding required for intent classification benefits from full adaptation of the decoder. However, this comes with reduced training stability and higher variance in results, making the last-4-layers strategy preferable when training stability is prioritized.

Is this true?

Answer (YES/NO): NO